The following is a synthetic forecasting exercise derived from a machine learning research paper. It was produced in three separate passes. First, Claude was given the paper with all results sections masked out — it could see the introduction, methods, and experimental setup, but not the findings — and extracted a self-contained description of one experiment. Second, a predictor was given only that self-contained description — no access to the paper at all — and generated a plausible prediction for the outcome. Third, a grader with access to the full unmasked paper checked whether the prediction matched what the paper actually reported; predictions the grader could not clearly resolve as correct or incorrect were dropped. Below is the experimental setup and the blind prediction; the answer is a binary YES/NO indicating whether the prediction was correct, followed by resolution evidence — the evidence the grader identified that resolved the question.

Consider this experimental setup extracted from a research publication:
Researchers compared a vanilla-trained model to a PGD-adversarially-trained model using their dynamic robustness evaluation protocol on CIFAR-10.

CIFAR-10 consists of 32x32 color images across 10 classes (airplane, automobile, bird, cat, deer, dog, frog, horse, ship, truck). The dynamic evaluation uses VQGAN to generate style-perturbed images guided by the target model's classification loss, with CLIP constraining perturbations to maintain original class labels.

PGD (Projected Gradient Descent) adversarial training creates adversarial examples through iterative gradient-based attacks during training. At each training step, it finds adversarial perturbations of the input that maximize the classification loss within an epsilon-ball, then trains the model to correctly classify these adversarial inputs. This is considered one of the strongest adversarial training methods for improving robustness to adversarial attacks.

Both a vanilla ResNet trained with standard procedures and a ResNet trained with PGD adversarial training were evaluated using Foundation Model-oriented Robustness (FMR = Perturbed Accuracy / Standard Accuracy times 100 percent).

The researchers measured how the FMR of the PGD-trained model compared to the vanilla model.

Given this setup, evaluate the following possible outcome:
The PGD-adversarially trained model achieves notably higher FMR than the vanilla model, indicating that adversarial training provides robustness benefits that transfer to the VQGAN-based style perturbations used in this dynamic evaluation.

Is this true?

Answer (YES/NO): NO